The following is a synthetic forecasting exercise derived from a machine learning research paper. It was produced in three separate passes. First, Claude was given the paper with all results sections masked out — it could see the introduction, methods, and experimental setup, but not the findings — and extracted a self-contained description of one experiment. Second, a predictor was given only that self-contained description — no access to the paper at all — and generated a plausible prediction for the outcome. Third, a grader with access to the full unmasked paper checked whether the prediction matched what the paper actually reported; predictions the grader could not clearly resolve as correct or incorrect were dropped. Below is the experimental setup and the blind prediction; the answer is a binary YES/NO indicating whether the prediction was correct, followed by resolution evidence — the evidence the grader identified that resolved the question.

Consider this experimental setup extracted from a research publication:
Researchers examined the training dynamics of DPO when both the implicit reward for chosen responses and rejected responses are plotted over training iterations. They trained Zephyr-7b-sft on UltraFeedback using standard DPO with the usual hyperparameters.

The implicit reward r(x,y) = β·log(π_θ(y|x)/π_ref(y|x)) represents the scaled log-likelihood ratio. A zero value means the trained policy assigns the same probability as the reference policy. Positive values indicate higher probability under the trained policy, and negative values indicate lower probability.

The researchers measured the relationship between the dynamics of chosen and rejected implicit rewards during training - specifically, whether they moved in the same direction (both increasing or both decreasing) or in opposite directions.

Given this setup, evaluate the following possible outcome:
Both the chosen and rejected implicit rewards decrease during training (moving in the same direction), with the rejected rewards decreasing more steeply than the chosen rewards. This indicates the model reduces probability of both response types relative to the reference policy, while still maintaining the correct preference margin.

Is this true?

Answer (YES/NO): YES